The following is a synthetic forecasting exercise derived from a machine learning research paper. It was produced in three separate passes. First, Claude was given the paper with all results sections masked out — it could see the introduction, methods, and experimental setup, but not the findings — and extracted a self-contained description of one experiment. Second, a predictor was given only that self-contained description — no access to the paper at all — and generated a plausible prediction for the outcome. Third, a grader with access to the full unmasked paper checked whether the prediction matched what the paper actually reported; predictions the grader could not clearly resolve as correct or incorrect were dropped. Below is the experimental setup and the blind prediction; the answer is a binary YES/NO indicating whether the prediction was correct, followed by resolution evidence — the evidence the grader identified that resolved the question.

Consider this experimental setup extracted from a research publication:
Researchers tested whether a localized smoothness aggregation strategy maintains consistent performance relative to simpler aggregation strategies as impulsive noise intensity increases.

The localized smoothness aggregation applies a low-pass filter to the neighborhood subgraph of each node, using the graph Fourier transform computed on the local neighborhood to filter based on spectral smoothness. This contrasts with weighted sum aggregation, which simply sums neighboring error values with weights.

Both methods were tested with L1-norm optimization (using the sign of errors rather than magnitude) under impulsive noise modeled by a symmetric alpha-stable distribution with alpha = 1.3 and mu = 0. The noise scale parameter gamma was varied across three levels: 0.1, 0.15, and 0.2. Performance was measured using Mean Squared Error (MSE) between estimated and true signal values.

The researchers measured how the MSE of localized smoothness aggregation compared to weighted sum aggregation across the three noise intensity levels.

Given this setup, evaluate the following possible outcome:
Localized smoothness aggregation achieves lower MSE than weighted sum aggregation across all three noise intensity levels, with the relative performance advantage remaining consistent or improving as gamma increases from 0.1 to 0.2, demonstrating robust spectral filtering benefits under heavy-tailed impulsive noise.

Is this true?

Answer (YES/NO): NO